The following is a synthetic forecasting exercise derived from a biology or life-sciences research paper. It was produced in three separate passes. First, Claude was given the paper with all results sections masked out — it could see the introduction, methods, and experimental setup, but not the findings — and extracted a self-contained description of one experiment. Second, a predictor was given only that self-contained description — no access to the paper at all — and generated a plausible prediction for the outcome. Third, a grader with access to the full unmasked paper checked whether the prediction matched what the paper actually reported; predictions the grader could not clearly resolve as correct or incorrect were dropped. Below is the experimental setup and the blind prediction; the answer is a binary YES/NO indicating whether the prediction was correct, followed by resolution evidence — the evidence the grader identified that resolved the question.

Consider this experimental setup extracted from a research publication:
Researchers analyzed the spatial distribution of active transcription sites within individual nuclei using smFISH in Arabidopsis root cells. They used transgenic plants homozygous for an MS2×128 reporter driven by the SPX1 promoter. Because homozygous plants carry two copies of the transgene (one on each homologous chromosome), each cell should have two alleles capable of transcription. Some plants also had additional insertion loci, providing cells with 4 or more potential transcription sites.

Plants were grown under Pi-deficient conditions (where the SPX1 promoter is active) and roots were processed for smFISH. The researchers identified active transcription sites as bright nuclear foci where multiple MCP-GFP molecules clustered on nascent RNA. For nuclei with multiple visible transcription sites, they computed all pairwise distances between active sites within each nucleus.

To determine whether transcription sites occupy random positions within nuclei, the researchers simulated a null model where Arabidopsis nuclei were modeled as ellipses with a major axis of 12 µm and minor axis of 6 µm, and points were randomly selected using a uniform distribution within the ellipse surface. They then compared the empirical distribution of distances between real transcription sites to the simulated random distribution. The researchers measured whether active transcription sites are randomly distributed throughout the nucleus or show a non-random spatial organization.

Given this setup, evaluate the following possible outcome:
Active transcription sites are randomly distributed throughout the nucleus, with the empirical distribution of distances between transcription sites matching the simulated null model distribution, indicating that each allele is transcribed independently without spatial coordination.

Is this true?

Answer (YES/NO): NO